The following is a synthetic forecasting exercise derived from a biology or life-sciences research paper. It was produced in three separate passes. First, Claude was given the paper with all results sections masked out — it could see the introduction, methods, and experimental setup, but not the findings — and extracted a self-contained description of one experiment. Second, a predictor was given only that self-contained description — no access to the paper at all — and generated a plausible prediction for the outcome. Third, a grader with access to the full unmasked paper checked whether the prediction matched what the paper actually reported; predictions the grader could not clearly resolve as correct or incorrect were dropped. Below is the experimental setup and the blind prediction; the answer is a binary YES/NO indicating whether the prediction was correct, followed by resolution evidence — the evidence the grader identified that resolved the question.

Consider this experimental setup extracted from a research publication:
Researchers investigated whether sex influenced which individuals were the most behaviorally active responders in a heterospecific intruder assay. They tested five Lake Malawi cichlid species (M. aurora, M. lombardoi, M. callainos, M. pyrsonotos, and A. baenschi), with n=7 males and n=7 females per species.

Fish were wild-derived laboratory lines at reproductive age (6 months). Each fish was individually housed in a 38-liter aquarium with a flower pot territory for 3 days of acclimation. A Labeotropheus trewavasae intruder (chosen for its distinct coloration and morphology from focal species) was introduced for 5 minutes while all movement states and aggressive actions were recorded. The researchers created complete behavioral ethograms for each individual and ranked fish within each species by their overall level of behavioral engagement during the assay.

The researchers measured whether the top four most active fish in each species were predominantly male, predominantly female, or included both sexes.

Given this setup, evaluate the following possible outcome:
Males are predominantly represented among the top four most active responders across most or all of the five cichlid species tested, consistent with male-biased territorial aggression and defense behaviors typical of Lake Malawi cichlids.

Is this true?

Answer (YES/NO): NO